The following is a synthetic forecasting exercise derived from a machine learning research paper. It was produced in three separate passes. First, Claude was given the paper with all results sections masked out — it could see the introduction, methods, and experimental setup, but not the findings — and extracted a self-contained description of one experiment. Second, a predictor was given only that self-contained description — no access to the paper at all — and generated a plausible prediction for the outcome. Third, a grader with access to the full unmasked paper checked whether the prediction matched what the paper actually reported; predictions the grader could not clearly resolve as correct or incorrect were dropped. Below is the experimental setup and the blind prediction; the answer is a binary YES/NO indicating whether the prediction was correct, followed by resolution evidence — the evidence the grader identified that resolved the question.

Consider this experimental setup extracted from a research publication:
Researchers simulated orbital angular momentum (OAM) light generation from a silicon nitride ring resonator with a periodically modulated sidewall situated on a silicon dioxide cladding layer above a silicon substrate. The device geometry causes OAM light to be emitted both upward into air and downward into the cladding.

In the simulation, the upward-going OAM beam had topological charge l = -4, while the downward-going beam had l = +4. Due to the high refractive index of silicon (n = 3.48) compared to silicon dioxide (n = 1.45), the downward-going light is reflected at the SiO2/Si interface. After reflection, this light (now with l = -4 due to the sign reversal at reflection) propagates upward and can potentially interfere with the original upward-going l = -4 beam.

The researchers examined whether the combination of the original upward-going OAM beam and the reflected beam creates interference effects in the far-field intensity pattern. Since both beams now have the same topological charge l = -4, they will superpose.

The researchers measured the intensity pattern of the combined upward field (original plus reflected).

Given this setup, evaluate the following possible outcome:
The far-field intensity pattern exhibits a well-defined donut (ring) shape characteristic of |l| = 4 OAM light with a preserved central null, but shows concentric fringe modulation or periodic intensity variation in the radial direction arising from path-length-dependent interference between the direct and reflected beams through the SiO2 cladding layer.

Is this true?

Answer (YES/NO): NO